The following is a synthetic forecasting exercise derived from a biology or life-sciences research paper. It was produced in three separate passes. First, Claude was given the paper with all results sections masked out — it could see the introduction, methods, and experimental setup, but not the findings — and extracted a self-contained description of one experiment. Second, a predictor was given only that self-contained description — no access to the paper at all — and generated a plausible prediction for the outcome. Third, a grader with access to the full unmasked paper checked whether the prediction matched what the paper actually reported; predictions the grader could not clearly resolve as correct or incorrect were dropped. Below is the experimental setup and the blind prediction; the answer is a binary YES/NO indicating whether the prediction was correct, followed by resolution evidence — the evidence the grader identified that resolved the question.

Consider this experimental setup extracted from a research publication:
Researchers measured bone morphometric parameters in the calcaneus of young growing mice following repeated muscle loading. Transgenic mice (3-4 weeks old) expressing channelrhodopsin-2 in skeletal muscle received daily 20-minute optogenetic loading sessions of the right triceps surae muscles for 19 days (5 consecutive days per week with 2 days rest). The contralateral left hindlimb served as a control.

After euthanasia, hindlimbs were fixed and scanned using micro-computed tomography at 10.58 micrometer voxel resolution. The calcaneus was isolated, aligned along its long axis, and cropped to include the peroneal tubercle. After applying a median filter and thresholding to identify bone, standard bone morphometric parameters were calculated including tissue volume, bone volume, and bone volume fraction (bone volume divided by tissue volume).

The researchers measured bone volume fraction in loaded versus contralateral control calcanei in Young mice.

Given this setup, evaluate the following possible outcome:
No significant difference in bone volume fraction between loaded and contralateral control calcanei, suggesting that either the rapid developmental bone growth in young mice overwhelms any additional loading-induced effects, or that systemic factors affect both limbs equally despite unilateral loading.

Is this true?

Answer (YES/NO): NO